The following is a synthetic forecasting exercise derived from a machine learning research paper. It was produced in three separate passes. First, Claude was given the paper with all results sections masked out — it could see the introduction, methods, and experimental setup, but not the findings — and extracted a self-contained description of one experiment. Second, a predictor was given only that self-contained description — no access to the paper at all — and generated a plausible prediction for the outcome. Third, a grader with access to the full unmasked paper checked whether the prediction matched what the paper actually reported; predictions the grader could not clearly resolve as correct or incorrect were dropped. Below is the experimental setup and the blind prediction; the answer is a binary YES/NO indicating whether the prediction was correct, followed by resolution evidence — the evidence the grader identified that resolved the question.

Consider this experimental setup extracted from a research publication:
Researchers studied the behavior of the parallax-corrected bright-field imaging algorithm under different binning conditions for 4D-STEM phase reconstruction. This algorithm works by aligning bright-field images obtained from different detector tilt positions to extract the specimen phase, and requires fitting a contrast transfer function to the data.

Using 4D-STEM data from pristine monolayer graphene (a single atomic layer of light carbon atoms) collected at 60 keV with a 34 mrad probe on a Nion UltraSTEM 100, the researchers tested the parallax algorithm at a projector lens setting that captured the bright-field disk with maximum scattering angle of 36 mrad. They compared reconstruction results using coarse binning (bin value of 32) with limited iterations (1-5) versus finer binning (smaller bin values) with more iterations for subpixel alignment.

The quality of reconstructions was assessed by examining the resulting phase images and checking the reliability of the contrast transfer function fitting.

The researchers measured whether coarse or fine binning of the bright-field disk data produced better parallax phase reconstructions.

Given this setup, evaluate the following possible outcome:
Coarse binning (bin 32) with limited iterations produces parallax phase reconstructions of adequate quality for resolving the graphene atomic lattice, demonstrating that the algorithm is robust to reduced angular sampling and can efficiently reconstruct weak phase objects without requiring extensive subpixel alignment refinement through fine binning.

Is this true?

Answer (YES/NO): YES